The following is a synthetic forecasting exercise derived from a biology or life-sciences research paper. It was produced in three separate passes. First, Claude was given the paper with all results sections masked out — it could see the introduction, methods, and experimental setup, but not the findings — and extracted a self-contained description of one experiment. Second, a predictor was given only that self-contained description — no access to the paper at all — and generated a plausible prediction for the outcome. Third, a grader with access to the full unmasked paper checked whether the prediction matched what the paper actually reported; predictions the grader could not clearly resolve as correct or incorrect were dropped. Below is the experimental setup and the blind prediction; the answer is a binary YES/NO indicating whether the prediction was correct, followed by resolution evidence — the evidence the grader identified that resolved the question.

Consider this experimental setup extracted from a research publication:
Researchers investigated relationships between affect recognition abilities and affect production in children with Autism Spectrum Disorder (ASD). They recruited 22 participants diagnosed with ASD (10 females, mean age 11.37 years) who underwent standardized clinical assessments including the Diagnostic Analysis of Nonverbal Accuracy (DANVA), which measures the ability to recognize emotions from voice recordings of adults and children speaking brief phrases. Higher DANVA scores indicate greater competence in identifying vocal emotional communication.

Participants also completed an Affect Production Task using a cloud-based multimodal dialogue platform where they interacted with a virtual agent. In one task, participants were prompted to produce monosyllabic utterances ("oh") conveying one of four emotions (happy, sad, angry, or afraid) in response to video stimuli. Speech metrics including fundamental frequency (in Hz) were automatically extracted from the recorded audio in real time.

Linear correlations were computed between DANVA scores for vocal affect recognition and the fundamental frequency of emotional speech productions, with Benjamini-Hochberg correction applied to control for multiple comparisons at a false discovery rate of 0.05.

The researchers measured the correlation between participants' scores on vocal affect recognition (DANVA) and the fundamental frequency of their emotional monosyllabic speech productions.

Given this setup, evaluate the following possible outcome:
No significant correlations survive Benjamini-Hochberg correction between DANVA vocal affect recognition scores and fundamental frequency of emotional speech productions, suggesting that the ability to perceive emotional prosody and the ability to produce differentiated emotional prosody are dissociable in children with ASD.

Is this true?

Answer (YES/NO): NO